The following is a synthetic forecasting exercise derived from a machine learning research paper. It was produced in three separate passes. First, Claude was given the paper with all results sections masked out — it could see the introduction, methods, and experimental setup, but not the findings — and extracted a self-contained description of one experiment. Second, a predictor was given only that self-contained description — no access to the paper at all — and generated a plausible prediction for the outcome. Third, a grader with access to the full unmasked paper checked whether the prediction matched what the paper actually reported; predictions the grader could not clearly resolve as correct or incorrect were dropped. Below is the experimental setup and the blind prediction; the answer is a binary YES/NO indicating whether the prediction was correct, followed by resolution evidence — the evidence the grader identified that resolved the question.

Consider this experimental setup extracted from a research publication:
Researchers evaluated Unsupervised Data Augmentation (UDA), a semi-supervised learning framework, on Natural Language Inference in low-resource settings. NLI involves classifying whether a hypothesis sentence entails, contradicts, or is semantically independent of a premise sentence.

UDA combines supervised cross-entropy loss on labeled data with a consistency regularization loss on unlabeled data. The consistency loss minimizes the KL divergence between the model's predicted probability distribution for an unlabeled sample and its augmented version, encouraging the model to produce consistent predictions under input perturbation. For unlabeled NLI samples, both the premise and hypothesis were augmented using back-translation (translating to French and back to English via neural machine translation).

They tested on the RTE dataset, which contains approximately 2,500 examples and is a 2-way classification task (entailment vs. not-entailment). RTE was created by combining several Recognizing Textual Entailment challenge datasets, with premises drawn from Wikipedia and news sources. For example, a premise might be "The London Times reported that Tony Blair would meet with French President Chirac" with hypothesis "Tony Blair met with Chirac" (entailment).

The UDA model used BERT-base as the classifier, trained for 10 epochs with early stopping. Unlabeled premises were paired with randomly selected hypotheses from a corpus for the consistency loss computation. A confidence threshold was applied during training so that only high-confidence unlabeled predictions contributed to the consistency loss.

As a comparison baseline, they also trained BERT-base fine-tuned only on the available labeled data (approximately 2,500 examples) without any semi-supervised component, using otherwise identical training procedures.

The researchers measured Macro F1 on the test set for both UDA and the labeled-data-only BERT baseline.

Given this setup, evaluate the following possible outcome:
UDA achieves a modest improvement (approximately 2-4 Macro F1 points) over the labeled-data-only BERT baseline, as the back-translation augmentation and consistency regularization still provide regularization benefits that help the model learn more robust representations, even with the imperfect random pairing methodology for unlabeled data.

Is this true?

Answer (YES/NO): NO